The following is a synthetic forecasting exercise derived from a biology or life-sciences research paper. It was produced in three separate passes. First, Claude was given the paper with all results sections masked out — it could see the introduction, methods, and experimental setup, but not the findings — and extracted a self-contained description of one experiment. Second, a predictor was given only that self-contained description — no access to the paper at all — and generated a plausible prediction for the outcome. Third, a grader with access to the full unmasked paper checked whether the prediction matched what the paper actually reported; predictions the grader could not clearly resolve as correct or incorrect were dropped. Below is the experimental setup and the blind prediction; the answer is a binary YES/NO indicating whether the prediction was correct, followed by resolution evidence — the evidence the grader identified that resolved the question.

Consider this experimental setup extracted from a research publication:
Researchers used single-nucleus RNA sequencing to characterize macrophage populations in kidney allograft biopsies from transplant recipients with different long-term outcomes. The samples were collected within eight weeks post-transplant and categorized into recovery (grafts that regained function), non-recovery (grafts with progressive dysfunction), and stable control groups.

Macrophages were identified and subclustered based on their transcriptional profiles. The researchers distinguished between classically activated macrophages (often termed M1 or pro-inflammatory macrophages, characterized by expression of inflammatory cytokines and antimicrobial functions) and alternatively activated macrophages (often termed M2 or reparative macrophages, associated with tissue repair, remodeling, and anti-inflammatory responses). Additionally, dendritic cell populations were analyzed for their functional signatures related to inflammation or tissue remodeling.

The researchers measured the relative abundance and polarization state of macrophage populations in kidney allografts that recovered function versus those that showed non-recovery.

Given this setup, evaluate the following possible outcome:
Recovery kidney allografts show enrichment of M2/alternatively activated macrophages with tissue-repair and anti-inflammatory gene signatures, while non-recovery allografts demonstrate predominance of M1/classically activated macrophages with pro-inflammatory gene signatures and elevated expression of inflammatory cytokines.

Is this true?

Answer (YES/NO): YES